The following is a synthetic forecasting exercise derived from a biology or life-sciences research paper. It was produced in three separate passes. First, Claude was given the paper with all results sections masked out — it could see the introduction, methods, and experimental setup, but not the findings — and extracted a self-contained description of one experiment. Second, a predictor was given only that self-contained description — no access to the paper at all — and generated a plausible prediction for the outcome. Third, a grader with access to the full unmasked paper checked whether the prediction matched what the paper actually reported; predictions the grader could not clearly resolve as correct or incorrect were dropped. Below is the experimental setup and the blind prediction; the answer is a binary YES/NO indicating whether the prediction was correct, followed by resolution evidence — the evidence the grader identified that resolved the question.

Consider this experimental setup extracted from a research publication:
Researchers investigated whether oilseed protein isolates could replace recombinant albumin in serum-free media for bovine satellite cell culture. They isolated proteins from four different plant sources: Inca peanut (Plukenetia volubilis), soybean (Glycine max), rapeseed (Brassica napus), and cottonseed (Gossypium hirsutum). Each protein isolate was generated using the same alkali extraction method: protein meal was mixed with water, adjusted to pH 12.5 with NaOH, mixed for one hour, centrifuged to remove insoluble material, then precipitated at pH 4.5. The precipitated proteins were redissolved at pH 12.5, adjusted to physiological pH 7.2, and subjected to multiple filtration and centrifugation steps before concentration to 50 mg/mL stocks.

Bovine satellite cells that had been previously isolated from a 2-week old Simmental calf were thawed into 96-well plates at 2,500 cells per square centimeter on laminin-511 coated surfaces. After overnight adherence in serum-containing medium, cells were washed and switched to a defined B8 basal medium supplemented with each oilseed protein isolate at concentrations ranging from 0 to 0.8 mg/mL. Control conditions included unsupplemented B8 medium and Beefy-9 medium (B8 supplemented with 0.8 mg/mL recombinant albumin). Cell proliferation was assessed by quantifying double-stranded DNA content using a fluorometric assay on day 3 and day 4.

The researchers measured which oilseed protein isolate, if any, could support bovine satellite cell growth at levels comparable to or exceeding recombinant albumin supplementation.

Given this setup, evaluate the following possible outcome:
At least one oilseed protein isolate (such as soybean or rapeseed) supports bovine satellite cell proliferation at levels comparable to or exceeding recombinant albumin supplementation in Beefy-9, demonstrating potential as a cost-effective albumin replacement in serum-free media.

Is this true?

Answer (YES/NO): YES